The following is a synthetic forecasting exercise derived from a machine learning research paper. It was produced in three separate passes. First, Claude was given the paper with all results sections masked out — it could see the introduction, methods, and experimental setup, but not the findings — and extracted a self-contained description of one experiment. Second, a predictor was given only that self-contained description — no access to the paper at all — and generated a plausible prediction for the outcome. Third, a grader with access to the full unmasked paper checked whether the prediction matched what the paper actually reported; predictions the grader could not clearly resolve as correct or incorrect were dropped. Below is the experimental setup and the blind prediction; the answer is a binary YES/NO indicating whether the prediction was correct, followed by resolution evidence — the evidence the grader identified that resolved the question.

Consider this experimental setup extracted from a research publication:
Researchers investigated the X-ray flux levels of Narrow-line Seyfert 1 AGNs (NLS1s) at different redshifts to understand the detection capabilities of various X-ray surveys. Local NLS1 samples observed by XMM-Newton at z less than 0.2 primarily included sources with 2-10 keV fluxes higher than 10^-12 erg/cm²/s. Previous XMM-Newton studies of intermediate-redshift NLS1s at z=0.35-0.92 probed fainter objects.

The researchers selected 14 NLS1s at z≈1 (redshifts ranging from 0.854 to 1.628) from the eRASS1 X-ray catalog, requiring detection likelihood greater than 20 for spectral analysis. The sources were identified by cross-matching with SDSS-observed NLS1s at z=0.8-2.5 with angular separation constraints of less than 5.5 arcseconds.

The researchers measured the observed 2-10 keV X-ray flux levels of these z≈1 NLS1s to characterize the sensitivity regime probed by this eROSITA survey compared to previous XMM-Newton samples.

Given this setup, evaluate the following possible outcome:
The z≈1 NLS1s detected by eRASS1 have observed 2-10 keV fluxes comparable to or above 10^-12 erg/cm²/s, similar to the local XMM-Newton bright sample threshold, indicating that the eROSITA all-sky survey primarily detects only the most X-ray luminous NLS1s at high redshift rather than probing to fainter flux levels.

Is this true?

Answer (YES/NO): NO